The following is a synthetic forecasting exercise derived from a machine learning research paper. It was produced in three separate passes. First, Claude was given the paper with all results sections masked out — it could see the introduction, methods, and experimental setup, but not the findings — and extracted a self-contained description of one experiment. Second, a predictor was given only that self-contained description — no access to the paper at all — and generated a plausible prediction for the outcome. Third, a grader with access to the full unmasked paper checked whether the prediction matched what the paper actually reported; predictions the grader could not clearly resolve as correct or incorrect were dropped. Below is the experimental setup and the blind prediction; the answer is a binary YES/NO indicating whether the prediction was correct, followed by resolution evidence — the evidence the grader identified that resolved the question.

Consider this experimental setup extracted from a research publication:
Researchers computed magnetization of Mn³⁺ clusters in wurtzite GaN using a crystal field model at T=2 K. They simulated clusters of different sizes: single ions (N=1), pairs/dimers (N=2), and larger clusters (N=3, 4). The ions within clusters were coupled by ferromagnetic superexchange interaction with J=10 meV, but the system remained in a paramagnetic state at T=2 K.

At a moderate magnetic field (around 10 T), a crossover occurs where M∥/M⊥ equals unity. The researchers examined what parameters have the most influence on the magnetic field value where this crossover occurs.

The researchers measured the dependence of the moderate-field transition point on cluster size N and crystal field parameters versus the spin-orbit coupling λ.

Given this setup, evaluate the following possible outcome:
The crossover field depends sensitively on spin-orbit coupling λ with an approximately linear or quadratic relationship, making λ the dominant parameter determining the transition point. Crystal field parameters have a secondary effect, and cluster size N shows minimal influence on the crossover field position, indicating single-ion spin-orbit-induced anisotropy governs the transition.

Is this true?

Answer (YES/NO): NO